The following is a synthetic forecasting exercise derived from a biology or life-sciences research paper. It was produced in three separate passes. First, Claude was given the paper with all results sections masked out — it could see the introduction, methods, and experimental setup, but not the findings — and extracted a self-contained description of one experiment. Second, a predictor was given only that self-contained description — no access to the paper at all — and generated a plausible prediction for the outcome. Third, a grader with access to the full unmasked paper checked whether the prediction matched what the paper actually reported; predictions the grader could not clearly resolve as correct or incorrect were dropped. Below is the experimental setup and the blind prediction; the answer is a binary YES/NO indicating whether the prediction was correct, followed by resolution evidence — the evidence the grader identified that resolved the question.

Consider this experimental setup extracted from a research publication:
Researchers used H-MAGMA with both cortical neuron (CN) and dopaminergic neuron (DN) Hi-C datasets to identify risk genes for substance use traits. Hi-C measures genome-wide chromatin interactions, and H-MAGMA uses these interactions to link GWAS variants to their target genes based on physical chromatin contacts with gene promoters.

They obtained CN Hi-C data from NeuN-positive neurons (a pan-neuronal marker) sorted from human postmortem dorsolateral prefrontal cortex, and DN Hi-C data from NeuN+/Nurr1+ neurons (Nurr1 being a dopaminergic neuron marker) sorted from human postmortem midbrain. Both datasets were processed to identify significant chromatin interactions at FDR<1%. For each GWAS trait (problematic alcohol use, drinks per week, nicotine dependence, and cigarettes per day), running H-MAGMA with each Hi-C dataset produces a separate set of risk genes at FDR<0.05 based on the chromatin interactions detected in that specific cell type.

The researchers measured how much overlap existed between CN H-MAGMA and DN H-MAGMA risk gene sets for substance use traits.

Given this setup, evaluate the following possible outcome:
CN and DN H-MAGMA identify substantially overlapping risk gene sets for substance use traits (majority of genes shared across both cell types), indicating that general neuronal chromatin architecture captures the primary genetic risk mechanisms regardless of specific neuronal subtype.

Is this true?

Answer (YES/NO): NO